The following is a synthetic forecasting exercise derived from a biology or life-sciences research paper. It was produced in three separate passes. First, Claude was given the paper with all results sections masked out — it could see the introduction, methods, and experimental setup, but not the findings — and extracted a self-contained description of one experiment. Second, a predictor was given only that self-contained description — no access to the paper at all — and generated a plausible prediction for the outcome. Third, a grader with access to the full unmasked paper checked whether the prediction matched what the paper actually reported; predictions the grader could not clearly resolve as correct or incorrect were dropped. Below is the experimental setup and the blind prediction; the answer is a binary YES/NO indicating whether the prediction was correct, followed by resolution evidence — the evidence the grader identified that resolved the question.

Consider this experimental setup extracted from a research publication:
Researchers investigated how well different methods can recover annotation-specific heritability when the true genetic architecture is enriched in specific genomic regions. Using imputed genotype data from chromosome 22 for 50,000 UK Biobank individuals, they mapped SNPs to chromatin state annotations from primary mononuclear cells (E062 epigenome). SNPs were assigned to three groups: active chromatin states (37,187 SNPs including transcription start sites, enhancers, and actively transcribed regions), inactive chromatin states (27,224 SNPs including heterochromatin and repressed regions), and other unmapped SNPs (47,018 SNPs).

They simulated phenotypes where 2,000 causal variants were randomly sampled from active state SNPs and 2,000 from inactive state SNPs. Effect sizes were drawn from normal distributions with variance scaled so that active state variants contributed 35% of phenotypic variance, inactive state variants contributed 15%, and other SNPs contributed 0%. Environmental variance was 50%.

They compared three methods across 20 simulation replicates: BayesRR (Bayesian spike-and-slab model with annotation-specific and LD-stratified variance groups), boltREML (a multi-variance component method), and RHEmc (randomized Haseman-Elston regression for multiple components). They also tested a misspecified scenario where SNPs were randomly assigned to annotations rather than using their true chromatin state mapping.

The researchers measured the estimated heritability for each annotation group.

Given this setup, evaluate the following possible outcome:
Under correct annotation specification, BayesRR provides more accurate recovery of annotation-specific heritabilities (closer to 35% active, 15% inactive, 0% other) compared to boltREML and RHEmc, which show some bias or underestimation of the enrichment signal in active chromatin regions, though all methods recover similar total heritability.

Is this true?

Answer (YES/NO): NO